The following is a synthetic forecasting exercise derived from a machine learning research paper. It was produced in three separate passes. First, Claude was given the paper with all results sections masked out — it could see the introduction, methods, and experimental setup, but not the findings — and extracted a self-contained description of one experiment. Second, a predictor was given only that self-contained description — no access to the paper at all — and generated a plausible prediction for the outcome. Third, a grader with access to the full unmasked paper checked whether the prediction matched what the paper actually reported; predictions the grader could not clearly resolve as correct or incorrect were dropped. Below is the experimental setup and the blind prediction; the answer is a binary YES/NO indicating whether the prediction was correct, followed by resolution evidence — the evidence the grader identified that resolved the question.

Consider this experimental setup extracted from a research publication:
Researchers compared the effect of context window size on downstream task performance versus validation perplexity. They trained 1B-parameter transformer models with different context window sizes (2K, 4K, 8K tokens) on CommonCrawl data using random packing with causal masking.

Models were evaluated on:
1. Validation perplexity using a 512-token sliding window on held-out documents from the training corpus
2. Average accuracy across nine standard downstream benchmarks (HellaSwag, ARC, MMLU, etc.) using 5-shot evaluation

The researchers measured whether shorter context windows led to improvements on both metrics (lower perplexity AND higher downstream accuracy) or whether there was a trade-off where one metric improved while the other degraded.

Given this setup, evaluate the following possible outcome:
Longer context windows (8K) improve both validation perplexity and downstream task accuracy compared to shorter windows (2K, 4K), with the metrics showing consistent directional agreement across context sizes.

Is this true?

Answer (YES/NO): NO